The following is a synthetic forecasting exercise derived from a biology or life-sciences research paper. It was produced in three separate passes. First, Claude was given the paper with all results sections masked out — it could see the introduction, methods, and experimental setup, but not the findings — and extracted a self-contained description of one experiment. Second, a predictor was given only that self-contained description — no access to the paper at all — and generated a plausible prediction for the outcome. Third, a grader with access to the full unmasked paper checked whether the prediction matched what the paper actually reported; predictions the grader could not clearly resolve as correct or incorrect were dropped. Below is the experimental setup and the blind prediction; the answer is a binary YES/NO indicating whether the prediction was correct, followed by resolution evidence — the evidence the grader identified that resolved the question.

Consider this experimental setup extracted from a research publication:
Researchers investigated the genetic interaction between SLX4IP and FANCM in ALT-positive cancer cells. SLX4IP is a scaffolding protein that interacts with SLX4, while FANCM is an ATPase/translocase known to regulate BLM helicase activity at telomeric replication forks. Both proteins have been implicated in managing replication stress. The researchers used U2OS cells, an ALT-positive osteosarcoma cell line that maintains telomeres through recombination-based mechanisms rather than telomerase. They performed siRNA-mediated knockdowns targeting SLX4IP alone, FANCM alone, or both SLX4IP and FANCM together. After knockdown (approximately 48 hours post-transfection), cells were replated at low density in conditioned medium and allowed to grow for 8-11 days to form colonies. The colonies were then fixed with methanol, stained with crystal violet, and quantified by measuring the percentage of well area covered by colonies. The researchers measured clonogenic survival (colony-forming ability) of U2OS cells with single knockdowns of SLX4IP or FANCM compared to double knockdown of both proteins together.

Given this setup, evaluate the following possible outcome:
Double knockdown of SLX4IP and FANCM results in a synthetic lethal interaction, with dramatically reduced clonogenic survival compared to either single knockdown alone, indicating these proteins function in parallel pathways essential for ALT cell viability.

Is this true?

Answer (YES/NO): YES